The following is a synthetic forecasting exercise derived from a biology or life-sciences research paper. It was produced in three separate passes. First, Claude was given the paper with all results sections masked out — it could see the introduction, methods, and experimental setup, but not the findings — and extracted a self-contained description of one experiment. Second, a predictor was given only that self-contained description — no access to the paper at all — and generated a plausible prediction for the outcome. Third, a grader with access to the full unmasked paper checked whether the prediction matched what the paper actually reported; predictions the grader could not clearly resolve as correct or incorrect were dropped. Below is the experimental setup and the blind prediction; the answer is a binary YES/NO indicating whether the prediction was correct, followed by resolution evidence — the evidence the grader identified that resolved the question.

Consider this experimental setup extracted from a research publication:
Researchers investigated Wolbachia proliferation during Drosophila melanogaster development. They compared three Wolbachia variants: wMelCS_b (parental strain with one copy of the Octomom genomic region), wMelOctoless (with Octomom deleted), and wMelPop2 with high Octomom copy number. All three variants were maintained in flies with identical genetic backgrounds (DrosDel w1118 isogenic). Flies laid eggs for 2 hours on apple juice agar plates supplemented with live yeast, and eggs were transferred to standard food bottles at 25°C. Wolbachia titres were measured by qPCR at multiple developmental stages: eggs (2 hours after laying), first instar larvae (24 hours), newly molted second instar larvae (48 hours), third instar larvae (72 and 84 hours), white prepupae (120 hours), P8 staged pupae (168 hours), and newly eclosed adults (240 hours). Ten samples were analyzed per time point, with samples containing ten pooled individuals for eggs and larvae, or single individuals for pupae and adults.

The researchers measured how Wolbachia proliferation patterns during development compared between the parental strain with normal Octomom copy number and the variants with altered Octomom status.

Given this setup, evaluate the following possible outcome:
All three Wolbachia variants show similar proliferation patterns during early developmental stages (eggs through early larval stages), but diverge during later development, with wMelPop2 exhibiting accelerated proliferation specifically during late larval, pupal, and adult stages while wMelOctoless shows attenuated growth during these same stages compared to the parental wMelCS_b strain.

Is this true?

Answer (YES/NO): NO